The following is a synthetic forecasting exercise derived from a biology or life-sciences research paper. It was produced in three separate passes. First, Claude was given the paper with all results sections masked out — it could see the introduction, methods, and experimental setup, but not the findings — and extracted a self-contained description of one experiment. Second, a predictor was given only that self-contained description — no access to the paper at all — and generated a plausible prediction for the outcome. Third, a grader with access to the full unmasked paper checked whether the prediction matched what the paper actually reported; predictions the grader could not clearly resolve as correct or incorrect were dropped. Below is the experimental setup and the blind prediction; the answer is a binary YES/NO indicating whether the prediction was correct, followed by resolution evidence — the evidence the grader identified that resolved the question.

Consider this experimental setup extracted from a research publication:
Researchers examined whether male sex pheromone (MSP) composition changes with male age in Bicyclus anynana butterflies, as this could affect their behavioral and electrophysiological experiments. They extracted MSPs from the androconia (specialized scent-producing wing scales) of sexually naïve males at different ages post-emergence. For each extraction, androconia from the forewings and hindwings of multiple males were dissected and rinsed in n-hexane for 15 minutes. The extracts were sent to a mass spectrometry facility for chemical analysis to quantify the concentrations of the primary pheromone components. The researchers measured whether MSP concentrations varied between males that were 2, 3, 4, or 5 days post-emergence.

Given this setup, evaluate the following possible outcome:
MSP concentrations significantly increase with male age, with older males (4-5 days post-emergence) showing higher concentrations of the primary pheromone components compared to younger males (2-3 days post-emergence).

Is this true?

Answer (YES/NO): NO